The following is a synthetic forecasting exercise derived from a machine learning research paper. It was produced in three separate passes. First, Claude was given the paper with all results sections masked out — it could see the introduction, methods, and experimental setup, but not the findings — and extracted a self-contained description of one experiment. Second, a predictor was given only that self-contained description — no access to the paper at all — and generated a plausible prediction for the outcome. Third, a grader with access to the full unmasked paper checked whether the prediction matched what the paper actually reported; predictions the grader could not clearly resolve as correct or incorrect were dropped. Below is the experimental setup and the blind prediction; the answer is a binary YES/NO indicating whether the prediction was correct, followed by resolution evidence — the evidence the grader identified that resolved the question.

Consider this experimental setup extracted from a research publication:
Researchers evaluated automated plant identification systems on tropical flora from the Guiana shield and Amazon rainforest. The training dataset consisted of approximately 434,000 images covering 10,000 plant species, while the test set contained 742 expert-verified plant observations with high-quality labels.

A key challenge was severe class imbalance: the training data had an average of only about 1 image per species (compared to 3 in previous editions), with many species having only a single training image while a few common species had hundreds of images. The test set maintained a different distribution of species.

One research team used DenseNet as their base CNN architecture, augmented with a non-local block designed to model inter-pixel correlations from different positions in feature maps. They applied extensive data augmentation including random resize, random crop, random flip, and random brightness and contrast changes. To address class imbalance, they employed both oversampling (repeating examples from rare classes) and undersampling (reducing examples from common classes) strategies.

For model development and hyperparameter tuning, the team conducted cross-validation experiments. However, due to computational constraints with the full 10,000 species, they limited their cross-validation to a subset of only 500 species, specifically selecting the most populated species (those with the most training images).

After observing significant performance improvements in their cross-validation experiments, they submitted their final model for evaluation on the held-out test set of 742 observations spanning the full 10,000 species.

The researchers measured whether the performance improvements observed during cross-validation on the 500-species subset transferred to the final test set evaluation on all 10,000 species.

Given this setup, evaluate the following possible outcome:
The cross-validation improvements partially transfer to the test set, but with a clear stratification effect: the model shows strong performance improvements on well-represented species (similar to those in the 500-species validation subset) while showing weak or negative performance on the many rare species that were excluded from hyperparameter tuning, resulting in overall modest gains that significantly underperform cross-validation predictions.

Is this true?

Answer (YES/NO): NO